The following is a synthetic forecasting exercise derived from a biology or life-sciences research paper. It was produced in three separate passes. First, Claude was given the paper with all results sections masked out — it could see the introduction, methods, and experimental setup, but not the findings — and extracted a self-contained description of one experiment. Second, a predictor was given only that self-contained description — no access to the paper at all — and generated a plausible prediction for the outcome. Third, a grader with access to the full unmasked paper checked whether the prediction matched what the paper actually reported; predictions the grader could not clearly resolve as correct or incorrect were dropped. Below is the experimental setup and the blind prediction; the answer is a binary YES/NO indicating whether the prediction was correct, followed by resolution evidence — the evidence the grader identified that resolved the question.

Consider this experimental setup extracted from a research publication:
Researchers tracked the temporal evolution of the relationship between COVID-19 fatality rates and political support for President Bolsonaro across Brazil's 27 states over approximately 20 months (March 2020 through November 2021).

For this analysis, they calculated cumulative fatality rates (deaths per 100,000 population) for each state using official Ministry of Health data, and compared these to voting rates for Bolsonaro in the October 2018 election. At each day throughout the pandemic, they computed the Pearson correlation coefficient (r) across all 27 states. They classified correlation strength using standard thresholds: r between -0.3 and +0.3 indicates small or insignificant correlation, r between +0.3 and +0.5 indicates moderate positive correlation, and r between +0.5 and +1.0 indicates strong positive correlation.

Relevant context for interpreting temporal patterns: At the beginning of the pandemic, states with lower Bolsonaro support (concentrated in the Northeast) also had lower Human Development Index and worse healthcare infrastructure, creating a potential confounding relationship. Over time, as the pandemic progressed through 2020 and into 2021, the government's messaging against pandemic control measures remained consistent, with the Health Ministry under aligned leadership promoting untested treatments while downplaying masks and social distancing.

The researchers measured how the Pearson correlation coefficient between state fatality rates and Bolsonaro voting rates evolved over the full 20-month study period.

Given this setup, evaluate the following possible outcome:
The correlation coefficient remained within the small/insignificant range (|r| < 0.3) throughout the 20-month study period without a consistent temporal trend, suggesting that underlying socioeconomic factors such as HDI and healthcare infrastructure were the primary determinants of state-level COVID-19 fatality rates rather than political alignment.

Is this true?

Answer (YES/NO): NO